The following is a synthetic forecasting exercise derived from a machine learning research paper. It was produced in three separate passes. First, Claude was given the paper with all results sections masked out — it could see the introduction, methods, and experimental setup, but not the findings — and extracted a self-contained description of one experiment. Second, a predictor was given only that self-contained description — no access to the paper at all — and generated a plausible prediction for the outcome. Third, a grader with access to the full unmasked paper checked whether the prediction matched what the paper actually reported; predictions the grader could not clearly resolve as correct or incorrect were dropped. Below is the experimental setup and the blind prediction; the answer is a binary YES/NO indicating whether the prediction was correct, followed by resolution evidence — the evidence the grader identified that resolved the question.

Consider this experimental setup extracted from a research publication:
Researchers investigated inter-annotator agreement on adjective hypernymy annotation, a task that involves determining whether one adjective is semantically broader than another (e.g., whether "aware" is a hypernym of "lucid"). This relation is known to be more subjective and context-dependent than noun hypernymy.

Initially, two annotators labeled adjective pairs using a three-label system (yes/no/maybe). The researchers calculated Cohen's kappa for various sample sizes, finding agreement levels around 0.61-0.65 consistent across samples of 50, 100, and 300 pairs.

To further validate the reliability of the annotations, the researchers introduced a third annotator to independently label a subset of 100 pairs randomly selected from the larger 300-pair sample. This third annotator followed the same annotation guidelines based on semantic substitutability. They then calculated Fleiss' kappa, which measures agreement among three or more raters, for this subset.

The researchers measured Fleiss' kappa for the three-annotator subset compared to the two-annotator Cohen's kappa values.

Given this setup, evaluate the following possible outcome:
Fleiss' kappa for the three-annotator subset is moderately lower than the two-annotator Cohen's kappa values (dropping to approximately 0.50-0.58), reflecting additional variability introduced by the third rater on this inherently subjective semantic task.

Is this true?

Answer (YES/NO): NO